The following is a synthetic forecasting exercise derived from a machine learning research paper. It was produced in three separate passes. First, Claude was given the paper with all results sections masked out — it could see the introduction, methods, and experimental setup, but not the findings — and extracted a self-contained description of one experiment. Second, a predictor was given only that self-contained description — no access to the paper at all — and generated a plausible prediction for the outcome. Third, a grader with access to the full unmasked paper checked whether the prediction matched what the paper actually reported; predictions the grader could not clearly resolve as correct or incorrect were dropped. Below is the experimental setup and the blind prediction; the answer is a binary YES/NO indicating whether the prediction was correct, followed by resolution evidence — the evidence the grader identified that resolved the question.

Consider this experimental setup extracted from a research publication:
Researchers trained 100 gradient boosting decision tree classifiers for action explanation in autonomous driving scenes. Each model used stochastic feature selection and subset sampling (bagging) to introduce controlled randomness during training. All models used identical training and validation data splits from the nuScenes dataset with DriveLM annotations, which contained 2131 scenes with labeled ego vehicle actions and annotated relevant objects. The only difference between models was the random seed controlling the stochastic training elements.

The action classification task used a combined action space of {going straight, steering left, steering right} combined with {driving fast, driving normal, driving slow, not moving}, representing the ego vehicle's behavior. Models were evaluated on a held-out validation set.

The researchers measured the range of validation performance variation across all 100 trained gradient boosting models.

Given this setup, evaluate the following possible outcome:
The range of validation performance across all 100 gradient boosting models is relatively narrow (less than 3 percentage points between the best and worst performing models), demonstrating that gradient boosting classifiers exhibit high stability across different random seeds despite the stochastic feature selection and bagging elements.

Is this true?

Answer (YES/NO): YES